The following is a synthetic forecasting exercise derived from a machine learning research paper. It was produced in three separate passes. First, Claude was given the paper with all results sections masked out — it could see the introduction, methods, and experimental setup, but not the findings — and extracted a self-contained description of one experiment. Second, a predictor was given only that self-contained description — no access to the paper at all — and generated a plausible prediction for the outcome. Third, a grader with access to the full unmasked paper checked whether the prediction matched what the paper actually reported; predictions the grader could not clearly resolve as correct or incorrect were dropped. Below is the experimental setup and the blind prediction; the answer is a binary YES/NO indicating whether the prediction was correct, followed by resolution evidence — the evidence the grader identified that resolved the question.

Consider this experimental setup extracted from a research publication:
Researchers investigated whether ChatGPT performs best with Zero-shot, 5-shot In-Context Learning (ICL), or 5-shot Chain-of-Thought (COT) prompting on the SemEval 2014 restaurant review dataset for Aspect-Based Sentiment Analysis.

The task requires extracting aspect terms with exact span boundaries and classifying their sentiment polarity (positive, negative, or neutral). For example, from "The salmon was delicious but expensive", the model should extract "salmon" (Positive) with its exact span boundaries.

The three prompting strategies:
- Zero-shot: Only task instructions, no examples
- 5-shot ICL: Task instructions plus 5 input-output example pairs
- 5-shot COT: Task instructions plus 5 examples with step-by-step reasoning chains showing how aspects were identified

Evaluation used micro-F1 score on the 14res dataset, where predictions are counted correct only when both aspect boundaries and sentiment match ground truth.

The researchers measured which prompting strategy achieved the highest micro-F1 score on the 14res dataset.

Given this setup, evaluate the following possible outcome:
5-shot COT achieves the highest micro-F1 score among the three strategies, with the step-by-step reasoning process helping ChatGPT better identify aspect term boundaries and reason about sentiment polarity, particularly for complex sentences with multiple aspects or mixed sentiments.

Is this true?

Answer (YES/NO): NO